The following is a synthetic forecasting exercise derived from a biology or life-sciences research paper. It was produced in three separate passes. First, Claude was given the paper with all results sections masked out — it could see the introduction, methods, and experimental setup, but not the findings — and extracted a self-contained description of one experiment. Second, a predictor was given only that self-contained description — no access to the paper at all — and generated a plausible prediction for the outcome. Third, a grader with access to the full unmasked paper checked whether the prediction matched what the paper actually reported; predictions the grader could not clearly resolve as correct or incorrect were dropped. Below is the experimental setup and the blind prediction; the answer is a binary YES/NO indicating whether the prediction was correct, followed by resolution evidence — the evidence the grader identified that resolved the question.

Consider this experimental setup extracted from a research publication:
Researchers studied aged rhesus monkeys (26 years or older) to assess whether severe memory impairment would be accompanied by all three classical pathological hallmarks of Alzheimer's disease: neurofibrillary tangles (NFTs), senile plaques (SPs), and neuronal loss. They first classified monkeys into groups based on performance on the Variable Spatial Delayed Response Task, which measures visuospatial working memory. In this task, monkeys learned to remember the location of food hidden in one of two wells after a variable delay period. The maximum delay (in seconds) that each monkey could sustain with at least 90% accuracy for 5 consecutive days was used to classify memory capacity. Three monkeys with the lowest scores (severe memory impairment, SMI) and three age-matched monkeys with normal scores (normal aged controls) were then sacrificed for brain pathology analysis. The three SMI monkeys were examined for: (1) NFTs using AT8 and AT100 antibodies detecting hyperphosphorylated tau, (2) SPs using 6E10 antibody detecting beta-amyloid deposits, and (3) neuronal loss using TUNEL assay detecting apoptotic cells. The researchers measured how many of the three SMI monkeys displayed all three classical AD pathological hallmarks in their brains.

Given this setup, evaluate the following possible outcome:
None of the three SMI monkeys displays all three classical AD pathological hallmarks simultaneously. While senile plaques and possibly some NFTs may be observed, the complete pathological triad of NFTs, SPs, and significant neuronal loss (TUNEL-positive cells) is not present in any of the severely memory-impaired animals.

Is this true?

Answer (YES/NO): NO